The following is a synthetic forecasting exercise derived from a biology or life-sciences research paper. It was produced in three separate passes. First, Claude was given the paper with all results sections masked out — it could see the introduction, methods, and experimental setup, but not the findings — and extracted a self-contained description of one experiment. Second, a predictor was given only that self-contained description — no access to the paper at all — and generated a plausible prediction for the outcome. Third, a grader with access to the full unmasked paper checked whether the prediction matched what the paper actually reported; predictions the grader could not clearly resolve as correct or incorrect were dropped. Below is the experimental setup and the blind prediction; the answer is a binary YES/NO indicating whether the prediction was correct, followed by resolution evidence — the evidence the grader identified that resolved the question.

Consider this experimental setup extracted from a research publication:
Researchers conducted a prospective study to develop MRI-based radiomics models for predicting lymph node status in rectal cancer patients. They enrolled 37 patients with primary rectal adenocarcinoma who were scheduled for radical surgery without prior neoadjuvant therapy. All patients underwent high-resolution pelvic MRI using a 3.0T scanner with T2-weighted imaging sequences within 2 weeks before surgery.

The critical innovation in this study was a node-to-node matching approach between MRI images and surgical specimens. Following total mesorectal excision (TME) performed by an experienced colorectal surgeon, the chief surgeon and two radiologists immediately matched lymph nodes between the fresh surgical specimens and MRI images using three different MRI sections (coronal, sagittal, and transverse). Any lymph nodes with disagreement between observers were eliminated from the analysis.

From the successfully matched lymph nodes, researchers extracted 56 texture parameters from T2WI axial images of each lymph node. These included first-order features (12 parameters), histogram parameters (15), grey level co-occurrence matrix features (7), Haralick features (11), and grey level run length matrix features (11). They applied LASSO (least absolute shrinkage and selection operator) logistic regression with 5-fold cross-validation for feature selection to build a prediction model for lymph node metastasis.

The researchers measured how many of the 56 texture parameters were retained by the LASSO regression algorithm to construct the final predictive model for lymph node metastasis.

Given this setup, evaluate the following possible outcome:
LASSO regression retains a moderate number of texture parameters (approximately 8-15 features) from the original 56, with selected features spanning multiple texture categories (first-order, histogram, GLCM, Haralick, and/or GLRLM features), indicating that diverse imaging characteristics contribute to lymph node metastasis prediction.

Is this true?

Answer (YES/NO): NO